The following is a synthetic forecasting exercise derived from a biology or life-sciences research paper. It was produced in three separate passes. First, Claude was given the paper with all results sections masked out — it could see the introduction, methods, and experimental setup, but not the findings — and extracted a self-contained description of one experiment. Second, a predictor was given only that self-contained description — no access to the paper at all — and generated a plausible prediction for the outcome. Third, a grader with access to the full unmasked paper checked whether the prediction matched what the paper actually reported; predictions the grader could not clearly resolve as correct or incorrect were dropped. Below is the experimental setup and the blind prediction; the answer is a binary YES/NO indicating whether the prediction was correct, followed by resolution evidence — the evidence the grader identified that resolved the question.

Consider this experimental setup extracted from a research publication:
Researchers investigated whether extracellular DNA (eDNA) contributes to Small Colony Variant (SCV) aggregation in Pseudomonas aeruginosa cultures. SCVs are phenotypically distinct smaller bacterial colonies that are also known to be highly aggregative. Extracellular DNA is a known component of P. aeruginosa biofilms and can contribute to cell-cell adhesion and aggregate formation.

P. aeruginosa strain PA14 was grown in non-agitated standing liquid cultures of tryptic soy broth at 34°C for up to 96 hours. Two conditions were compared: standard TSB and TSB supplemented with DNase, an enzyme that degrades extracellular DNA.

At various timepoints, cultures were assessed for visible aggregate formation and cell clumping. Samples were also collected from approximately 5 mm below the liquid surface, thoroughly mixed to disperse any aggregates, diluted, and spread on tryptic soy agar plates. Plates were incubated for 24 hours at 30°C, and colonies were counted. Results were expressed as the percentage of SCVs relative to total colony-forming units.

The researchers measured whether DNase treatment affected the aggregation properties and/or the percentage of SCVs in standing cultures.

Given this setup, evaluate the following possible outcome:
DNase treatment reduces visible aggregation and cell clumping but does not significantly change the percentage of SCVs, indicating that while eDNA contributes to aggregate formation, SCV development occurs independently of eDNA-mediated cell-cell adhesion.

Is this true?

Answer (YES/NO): NO